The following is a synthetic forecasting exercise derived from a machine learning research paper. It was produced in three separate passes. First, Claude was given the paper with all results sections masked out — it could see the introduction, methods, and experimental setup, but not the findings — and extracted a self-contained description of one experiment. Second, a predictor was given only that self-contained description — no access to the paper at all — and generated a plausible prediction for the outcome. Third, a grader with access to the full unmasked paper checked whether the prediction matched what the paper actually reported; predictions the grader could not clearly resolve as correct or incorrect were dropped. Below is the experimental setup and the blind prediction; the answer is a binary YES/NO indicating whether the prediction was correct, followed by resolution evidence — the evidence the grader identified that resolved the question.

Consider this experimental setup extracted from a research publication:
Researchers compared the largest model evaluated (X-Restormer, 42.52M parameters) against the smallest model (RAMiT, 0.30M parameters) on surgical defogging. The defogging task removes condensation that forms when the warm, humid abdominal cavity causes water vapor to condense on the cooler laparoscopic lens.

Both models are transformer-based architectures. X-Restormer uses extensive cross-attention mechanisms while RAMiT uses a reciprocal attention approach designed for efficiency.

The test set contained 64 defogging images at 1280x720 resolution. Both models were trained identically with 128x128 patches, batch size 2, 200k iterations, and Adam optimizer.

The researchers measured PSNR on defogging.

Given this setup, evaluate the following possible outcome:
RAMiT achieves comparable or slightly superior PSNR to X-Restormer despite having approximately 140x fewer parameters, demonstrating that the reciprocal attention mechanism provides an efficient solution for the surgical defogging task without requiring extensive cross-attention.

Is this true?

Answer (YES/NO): YES